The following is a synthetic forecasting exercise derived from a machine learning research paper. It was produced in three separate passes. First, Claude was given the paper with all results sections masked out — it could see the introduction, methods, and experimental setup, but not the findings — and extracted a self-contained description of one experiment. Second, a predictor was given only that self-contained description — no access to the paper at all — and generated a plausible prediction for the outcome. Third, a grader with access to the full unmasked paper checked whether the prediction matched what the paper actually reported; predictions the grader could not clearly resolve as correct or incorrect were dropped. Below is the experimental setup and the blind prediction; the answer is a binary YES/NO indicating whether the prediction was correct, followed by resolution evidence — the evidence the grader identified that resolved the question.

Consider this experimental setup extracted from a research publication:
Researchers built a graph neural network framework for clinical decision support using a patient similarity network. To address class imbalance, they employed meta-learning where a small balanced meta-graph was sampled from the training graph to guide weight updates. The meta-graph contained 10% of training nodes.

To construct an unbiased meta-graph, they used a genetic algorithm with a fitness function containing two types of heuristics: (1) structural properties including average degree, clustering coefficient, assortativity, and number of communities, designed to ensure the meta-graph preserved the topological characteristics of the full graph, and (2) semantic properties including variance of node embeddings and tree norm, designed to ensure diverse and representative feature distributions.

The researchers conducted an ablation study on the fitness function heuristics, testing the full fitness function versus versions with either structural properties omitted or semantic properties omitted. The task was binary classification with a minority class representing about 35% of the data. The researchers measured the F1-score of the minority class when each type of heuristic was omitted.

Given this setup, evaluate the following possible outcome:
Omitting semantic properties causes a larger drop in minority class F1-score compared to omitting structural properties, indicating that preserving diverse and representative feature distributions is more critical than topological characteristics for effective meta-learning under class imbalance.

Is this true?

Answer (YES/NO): YES